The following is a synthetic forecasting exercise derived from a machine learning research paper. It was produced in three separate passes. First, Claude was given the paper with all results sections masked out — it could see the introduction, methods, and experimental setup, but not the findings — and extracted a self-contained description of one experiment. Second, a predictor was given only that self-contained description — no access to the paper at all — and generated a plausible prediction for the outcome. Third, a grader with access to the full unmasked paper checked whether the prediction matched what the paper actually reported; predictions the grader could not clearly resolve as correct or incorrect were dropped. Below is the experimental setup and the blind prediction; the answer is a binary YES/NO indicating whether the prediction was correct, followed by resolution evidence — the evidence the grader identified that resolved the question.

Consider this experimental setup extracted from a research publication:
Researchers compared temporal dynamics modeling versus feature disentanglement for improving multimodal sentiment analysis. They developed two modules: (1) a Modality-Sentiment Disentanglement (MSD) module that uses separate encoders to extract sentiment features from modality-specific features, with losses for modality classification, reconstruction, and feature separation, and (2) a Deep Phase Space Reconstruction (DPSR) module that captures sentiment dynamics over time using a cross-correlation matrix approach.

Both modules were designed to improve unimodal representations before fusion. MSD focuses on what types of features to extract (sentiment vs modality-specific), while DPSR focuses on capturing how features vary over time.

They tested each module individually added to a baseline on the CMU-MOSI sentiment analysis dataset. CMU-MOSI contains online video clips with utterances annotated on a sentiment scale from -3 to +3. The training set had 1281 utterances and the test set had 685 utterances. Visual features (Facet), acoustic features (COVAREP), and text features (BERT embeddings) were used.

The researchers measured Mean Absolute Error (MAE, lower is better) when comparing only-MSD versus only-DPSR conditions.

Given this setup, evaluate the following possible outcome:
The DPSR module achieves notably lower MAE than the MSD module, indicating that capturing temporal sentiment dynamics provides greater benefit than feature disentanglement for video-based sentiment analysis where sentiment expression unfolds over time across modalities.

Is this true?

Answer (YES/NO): NO